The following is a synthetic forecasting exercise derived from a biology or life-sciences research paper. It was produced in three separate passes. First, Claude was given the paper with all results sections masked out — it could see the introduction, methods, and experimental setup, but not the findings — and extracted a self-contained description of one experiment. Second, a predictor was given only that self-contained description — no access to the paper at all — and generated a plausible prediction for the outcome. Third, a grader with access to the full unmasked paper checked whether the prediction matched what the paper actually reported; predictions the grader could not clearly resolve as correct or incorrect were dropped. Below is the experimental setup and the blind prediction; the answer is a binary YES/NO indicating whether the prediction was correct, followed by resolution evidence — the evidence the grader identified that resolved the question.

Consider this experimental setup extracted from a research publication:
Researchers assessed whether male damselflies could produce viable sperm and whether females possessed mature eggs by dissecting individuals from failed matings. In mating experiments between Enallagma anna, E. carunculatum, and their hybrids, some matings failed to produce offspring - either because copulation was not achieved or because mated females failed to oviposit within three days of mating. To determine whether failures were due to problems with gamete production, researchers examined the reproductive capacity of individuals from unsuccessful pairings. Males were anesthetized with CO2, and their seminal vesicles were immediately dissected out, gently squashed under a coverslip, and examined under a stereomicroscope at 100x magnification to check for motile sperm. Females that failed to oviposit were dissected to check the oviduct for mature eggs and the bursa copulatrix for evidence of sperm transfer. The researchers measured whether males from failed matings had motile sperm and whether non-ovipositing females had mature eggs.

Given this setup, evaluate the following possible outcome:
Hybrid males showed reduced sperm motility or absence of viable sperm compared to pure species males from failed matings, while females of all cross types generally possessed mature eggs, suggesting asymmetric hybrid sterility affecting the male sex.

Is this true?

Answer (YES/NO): NO